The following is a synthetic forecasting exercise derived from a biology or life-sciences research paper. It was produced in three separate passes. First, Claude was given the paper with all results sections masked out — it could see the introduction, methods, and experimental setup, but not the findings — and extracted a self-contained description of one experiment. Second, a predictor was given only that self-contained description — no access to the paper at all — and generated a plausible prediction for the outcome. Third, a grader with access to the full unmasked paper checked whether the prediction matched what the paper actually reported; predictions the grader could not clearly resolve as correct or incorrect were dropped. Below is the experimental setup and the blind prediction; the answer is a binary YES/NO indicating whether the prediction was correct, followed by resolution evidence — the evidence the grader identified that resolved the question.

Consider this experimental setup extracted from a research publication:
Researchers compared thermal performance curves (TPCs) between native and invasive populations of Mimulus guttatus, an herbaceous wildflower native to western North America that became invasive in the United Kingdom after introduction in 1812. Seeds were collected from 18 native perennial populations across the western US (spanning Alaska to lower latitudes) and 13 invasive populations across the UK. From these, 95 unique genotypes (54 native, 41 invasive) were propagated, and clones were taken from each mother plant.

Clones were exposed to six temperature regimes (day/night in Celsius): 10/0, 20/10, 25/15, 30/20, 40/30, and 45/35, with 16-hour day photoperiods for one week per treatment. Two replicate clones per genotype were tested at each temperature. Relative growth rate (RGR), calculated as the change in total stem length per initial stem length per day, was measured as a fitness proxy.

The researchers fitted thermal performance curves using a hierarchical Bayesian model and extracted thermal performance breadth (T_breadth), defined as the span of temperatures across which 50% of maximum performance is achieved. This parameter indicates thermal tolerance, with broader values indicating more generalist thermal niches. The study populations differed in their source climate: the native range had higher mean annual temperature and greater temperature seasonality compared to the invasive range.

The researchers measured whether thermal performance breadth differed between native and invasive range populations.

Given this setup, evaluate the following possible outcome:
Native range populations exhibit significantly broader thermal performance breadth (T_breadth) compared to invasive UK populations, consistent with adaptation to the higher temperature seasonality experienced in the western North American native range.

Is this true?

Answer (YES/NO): NO